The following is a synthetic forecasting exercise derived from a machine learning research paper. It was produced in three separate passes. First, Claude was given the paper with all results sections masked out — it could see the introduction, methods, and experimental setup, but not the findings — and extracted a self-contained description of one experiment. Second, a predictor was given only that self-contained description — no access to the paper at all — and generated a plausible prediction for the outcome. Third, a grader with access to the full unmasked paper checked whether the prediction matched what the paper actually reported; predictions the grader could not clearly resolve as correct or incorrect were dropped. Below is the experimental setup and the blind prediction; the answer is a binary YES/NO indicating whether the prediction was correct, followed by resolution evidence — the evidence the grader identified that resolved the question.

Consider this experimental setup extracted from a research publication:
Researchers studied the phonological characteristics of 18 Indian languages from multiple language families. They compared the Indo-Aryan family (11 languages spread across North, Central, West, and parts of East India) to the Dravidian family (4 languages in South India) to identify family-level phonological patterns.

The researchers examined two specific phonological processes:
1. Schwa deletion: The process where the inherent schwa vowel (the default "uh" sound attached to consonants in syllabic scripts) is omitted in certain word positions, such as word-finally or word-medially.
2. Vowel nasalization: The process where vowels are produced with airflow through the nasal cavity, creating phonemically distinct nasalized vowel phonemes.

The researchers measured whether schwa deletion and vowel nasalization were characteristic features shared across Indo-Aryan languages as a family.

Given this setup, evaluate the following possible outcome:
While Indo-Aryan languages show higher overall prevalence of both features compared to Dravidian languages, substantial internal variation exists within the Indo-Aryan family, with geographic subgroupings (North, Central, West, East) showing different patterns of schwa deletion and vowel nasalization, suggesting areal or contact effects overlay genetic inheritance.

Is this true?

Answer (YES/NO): YES